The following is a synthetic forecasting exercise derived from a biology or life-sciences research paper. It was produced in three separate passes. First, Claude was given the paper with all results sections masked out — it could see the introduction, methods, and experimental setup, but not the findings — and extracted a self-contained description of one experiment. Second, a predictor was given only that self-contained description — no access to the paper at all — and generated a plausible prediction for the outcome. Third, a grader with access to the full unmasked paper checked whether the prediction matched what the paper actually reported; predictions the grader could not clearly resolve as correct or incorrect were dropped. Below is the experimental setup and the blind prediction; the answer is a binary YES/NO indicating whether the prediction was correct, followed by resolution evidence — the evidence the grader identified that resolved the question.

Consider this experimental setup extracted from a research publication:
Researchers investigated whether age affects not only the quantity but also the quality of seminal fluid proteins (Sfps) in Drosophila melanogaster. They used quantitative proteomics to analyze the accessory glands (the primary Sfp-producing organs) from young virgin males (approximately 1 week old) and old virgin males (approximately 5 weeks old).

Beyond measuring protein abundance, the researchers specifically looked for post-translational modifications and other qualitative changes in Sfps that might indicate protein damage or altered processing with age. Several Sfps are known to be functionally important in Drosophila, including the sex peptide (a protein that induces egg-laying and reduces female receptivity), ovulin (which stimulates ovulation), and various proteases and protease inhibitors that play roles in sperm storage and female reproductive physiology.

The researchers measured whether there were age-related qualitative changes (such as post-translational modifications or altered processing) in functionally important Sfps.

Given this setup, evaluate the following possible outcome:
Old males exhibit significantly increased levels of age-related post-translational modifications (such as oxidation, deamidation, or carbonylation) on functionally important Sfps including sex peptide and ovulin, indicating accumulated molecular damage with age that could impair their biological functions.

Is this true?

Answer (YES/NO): NO